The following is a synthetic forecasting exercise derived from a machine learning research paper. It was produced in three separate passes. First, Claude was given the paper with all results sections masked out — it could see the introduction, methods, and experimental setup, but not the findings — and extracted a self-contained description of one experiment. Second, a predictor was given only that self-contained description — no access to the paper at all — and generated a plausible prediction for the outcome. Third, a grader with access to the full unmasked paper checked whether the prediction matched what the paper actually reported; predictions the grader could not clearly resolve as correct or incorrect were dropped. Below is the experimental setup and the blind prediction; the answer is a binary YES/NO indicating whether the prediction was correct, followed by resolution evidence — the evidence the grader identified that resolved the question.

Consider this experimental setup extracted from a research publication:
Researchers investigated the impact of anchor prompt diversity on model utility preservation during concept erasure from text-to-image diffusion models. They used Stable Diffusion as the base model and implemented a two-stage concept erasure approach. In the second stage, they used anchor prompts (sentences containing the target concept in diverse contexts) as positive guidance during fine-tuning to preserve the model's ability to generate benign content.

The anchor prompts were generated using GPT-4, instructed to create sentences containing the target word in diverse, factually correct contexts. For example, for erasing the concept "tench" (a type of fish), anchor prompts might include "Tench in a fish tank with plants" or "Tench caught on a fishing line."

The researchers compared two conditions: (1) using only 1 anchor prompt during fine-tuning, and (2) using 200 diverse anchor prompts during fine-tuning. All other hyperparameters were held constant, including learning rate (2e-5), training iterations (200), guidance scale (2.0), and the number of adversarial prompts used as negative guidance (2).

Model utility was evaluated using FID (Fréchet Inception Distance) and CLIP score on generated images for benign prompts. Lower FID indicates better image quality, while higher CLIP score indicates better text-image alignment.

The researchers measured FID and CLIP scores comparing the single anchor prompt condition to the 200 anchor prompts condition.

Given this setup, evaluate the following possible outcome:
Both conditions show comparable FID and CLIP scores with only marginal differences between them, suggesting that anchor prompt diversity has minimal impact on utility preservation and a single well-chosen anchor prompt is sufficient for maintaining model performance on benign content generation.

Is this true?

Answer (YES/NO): NO